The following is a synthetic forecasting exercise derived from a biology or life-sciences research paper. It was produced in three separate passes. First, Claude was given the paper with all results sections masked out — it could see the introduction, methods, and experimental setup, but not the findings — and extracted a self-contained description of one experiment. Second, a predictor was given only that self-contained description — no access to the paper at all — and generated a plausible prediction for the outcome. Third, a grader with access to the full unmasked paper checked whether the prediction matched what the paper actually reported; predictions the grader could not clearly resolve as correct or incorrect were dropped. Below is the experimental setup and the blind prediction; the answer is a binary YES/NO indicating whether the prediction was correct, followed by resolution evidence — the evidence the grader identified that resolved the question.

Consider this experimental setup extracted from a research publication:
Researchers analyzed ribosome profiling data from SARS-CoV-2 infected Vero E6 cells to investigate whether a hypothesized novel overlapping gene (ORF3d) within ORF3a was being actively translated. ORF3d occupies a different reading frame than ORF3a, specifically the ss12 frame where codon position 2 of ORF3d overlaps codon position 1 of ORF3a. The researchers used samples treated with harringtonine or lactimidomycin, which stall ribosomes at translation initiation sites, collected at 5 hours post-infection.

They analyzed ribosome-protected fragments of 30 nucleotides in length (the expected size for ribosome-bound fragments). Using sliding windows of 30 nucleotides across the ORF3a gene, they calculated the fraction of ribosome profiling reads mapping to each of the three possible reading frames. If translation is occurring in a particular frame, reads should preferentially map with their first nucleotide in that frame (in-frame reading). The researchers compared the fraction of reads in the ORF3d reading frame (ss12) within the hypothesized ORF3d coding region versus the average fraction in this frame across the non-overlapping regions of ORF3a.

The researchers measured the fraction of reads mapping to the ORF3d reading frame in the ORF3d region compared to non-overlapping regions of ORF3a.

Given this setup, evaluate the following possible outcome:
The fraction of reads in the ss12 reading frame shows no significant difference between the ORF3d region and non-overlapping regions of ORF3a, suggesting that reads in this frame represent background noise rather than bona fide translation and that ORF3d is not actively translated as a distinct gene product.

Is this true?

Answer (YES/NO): NO